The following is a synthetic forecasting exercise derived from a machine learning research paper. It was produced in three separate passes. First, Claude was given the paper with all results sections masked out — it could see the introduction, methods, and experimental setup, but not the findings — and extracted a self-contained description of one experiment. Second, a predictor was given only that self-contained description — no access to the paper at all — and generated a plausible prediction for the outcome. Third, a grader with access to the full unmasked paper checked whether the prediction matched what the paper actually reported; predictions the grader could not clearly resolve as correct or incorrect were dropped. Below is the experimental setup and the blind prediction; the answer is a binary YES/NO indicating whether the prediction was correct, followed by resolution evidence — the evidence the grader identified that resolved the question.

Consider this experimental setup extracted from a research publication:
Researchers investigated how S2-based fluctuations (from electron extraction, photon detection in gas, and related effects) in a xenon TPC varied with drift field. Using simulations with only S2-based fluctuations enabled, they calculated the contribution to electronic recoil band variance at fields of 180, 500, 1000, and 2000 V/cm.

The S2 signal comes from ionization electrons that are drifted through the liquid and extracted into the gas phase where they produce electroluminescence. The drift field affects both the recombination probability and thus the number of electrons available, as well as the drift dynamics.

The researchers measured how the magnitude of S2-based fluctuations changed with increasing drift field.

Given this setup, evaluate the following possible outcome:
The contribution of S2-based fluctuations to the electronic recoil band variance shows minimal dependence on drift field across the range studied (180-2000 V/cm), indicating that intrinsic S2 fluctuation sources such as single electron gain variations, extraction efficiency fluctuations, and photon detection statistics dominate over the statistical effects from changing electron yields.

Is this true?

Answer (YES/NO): NO